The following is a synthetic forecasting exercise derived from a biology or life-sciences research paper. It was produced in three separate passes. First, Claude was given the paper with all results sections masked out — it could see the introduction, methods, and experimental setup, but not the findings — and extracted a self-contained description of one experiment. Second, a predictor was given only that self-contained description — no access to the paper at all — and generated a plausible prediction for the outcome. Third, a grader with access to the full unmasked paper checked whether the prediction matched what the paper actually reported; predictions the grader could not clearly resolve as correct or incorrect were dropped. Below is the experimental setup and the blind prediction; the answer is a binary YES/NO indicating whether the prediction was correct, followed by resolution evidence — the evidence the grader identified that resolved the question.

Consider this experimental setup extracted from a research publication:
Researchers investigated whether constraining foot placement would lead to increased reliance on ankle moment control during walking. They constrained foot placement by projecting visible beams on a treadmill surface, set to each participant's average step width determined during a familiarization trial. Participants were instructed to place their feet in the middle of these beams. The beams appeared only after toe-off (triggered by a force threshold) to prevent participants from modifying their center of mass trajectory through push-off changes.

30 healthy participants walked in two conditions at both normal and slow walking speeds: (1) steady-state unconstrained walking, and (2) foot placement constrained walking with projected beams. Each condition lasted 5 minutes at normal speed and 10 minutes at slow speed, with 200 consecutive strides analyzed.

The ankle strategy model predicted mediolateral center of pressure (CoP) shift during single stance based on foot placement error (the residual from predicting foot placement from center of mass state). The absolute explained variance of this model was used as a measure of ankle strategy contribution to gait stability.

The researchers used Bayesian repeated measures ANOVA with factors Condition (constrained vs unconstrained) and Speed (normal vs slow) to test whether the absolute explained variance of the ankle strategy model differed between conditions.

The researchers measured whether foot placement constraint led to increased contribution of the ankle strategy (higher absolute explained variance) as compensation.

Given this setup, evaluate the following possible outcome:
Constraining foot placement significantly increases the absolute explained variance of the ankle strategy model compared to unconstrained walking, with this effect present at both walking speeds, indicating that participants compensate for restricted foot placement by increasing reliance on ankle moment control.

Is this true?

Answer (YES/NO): NO